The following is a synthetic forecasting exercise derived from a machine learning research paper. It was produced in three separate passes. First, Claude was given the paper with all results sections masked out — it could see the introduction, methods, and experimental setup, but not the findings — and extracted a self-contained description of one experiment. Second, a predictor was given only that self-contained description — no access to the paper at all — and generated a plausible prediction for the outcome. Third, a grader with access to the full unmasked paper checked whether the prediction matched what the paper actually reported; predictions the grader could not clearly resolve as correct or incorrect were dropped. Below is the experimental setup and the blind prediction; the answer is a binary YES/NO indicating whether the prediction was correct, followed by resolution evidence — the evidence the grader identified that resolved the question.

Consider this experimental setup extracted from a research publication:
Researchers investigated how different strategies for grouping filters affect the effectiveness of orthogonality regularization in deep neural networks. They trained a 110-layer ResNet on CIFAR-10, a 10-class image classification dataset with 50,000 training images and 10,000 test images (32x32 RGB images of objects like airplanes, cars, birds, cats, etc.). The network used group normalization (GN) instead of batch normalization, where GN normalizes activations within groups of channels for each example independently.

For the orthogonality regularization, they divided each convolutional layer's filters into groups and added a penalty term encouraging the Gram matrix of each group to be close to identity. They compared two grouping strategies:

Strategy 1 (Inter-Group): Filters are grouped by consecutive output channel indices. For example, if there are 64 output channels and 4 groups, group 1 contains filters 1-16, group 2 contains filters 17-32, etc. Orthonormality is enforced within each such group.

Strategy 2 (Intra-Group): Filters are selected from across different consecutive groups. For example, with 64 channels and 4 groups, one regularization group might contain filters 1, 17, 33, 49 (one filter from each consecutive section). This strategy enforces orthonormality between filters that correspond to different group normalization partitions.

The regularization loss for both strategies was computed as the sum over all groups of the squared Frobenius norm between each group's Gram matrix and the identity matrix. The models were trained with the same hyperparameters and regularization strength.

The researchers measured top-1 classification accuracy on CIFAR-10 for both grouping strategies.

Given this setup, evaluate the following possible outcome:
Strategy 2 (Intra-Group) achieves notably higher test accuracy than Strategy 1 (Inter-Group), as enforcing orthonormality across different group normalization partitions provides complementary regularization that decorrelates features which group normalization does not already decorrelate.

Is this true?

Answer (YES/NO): NO